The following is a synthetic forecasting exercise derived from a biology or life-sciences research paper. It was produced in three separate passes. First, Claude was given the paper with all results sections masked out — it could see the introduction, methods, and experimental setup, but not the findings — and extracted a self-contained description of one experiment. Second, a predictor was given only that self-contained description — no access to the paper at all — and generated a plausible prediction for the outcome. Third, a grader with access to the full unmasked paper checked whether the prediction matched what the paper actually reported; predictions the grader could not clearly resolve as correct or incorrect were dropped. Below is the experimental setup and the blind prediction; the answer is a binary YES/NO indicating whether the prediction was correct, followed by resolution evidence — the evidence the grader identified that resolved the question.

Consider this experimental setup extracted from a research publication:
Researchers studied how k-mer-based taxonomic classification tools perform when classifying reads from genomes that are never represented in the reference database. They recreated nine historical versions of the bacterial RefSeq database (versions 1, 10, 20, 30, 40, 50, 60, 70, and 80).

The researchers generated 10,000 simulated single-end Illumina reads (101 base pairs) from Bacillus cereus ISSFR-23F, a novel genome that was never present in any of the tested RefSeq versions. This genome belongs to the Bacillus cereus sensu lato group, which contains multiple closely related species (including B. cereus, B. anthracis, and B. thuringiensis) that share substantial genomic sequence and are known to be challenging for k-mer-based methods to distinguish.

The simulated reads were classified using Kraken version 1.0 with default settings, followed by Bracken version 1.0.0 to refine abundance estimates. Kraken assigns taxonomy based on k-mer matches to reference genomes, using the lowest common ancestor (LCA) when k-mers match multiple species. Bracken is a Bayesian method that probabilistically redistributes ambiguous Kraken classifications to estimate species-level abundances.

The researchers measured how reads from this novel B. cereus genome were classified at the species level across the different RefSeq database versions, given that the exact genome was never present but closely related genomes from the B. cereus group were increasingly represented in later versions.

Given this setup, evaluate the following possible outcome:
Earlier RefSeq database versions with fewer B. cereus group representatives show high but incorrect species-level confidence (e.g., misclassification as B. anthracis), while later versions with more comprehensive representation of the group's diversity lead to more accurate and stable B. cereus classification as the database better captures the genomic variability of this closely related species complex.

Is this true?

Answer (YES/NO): NO